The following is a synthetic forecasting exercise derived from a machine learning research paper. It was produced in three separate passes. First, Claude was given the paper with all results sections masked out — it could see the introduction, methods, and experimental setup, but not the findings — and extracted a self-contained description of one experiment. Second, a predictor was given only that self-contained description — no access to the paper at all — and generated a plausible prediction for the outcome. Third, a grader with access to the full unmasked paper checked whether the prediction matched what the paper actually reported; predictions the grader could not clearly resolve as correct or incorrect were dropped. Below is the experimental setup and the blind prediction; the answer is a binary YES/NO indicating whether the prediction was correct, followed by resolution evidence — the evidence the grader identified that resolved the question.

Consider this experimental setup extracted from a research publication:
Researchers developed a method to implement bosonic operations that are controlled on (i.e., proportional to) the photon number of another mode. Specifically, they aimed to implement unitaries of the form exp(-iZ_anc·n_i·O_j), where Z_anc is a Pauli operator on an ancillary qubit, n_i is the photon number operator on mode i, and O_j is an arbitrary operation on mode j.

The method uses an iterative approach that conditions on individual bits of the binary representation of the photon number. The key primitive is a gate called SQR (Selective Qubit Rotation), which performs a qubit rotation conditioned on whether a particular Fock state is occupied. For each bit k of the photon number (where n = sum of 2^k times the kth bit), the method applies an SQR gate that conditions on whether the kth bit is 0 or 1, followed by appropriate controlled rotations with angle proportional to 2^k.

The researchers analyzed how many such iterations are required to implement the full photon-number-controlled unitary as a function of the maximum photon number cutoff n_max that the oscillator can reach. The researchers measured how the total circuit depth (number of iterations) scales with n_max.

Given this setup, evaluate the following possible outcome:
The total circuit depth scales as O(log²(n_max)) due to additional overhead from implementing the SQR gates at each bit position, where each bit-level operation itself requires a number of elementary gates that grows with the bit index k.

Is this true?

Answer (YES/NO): NO